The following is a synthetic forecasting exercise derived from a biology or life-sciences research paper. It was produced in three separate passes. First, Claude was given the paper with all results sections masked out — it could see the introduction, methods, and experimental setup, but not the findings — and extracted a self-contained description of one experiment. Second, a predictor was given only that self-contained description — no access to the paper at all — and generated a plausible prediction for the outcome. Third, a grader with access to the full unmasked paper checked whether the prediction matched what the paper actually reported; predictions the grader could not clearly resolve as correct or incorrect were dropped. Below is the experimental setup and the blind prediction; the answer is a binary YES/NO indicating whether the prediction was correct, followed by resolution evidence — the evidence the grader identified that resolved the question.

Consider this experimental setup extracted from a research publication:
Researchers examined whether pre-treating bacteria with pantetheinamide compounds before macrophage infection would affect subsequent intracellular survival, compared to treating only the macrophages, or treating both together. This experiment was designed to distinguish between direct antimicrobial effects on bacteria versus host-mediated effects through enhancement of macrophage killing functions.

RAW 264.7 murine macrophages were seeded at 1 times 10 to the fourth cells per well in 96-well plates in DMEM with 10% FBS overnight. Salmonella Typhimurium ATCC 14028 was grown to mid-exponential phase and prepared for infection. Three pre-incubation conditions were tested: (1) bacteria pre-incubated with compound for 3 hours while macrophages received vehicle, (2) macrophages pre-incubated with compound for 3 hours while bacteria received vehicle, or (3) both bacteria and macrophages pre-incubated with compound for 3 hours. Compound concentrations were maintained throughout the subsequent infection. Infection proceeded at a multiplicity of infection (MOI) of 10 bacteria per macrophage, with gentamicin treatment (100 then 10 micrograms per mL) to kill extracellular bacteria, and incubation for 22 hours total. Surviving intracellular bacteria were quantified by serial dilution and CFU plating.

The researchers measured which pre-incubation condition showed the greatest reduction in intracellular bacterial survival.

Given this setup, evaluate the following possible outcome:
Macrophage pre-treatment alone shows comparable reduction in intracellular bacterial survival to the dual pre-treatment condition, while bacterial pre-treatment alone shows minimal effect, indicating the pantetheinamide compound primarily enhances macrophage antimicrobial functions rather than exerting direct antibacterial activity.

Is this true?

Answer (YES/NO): NO